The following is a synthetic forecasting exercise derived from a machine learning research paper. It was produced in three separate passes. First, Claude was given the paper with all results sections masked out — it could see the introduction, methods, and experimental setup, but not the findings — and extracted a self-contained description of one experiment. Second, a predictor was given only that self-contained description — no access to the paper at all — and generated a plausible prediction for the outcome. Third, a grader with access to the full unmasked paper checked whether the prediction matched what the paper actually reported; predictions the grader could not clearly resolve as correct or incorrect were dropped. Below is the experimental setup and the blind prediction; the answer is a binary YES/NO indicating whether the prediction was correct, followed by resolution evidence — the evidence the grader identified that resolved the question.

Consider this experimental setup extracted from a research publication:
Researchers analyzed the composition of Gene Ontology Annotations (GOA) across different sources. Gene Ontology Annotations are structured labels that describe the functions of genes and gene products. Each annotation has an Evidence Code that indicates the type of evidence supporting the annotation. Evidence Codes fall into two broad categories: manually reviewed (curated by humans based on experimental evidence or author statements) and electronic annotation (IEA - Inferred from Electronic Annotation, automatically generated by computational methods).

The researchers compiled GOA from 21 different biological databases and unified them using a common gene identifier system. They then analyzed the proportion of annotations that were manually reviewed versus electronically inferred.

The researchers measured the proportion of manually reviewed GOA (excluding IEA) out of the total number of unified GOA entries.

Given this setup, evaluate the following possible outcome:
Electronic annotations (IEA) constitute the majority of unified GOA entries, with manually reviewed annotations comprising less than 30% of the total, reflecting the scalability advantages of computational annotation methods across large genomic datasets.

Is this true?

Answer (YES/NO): YES